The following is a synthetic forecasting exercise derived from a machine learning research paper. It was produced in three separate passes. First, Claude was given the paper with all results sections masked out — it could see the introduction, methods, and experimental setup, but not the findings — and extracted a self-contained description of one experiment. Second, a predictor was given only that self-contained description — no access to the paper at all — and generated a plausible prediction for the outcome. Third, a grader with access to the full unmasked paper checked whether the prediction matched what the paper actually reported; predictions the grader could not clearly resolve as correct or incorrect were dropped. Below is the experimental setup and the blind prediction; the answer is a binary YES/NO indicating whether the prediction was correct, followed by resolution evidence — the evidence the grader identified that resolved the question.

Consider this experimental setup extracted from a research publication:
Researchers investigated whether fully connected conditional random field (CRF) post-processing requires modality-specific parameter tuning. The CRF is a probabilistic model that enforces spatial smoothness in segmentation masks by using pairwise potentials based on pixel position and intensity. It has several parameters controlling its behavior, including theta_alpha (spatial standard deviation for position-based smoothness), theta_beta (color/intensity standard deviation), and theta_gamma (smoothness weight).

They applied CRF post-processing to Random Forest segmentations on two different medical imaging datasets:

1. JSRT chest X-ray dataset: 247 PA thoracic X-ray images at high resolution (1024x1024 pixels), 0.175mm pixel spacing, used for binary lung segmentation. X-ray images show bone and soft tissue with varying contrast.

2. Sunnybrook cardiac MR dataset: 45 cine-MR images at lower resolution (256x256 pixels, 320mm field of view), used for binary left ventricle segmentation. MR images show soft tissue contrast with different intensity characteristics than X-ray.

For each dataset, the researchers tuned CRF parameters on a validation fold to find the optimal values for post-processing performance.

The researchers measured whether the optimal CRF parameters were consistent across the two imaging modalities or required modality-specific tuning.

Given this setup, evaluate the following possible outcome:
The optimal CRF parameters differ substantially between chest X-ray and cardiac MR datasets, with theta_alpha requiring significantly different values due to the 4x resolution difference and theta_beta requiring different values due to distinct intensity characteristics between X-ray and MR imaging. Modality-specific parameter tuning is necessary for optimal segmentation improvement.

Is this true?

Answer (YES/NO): NO